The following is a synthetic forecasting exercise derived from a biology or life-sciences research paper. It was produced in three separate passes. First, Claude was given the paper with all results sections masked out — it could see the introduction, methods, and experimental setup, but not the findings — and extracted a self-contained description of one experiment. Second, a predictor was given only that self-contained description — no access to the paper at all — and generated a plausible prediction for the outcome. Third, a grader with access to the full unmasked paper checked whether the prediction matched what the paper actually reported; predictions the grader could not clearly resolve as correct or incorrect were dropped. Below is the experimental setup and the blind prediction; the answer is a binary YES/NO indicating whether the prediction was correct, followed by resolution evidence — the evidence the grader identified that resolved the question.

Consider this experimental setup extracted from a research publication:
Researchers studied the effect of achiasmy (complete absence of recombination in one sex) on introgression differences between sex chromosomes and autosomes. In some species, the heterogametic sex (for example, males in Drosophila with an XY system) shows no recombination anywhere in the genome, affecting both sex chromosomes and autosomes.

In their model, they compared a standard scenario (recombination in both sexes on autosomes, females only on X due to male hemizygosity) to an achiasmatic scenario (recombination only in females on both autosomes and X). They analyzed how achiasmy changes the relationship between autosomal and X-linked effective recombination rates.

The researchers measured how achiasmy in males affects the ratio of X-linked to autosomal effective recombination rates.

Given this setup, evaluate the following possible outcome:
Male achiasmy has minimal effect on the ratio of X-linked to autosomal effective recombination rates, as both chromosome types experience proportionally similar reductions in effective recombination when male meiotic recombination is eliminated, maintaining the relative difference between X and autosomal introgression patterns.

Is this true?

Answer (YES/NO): NO